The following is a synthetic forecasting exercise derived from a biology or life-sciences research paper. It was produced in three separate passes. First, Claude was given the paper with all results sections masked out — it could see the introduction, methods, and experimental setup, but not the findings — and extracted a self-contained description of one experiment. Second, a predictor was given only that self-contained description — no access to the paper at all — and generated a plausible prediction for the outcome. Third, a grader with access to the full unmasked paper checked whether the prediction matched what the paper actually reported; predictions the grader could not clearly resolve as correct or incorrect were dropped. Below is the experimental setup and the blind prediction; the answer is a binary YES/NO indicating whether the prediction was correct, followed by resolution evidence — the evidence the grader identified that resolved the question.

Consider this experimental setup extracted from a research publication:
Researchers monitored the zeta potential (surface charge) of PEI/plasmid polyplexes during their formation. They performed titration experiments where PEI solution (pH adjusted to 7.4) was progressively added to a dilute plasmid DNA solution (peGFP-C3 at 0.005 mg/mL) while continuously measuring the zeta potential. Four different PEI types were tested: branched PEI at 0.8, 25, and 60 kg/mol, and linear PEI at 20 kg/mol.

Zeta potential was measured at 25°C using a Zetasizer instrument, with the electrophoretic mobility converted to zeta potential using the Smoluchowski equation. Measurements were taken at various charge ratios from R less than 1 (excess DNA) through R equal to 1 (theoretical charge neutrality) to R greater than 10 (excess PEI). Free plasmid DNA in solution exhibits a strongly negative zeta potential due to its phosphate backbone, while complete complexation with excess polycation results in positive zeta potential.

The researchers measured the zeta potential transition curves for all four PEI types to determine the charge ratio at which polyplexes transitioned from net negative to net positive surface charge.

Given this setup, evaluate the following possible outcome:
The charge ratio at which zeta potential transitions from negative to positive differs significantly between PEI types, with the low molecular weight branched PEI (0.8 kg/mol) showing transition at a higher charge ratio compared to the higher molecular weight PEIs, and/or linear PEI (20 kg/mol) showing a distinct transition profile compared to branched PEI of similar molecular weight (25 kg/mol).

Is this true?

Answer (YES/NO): NO